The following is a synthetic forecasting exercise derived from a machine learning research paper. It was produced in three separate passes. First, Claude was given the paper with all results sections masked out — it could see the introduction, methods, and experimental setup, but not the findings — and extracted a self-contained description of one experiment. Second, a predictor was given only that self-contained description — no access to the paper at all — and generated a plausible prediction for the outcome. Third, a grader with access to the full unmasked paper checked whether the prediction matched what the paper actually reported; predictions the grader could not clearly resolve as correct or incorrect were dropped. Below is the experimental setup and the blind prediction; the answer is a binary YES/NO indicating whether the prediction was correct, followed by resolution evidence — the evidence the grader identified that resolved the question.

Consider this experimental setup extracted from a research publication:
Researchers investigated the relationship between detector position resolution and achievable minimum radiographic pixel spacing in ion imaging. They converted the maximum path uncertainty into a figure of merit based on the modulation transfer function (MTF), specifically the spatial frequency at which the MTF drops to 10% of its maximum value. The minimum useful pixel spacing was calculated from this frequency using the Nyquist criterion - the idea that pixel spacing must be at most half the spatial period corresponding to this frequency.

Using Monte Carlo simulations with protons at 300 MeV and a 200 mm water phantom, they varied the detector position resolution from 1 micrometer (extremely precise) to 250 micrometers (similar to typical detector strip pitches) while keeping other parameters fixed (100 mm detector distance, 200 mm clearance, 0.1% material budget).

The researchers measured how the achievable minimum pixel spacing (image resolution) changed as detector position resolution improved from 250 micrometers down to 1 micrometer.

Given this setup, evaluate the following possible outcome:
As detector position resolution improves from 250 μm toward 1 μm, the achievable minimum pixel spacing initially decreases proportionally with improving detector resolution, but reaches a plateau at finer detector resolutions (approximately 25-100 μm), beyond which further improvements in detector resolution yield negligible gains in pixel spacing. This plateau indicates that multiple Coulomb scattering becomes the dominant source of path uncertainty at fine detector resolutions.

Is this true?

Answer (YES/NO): YES